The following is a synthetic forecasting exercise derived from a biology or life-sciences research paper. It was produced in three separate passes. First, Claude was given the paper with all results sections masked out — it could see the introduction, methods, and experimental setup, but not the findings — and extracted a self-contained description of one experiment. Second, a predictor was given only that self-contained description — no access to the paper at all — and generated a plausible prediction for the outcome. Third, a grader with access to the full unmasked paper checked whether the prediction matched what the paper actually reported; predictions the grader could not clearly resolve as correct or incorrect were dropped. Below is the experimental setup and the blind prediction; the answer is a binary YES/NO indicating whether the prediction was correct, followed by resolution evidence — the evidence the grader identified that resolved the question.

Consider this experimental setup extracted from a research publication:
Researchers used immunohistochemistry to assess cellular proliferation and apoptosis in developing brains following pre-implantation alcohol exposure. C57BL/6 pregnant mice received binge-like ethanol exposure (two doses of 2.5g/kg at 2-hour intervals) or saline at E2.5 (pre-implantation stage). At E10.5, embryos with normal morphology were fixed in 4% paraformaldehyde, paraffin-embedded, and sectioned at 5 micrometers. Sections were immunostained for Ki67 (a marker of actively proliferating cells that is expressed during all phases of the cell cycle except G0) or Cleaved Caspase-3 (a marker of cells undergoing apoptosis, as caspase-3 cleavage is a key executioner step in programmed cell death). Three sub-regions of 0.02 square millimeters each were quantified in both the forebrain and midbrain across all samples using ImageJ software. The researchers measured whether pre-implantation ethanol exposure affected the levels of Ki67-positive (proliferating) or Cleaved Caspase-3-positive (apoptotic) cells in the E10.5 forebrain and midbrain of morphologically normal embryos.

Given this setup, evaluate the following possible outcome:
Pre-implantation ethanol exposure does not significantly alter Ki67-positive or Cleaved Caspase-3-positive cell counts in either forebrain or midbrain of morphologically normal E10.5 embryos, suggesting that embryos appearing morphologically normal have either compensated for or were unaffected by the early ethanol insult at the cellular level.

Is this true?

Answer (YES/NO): YES